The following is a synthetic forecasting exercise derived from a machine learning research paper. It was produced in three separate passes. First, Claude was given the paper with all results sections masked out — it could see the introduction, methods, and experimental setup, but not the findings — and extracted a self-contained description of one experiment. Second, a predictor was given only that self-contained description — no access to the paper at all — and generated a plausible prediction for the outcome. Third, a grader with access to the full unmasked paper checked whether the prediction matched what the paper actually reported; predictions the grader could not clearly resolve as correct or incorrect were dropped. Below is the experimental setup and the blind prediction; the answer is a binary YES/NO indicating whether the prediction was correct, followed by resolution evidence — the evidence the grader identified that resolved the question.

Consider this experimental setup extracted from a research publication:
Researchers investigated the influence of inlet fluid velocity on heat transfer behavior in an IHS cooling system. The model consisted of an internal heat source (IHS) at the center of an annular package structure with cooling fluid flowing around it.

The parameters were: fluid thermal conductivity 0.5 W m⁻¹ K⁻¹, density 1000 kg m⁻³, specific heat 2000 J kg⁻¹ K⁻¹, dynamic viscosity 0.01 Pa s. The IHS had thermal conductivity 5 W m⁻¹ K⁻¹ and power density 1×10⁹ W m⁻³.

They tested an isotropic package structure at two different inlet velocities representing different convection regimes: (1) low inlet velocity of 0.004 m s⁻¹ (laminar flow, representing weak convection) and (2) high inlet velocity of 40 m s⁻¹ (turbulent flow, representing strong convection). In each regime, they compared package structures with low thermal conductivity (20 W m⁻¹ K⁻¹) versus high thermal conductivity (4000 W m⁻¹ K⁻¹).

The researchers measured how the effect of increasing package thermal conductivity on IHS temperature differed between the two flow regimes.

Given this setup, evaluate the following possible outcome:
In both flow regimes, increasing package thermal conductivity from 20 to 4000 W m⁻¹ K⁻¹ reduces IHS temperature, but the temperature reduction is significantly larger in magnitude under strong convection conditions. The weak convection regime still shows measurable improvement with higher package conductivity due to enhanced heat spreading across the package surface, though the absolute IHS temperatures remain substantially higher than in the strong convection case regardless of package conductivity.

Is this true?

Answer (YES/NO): NO